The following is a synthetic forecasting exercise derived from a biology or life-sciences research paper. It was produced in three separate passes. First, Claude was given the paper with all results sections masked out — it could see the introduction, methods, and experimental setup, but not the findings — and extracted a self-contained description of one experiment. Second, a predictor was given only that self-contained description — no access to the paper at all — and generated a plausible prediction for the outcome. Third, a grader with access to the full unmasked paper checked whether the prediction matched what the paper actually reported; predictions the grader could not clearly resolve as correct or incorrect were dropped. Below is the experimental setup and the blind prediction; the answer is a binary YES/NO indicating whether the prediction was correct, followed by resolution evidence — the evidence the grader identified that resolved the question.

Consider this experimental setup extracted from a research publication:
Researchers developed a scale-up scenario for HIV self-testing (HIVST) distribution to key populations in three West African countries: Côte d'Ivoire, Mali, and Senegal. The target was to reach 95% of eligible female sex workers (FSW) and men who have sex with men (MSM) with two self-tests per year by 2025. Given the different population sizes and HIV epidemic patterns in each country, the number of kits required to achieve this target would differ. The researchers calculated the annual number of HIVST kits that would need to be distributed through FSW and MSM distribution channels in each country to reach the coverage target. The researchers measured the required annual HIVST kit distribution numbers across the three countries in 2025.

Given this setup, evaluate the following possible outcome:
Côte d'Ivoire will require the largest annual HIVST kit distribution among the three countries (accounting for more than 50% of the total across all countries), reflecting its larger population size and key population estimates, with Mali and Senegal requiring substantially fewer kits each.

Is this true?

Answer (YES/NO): YES